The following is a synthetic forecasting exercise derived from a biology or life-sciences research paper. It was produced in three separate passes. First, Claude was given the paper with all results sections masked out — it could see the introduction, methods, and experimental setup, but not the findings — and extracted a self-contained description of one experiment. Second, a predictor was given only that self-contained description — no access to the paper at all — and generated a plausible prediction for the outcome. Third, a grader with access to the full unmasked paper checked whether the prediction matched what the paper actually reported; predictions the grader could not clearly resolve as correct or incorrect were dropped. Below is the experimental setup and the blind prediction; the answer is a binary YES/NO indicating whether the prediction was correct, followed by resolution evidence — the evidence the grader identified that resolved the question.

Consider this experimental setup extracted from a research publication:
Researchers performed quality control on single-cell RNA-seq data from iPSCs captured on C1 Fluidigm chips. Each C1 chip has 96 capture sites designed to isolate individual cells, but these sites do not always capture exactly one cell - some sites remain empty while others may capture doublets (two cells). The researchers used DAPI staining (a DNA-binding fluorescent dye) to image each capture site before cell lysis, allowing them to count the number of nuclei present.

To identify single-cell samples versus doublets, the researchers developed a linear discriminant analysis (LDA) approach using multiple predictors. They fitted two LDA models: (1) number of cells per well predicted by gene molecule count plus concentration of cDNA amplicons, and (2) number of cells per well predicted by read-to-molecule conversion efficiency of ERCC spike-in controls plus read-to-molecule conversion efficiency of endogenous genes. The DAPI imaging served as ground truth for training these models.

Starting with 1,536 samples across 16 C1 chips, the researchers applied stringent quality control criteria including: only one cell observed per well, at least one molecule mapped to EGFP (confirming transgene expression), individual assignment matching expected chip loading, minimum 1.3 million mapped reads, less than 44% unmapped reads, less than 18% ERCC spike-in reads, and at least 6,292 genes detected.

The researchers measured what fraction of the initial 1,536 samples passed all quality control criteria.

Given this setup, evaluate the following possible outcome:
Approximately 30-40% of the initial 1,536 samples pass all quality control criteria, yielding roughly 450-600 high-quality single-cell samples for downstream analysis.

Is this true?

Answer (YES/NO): NO